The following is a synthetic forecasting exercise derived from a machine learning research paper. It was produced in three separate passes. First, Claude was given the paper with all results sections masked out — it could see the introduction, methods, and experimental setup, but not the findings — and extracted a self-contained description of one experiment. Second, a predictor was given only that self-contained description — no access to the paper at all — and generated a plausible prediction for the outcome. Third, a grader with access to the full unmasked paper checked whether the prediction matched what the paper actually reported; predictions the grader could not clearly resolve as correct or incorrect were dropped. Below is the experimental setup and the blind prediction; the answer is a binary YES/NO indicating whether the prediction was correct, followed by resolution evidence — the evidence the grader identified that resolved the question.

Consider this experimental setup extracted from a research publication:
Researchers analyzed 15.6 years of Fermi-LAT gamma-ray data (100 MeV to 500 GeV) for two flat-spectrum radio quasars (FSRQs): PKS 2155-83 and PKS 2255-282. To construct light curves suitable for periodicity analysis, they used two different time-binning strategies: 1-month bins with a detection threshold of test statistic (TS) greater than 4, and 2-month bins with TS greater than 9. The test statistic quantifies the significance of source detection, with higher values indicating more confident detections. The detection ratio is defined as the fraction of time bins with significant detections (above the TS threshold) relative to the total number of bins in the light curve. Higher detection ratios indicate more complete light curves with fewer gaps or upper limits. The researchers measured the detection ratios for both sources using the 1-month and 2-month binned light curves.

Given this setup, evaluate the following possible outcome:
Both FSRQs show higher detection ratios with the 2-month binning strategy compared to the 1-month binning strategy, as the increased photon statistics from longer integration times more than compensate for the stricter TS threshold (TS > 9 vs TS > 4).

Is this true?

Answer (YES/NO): NO